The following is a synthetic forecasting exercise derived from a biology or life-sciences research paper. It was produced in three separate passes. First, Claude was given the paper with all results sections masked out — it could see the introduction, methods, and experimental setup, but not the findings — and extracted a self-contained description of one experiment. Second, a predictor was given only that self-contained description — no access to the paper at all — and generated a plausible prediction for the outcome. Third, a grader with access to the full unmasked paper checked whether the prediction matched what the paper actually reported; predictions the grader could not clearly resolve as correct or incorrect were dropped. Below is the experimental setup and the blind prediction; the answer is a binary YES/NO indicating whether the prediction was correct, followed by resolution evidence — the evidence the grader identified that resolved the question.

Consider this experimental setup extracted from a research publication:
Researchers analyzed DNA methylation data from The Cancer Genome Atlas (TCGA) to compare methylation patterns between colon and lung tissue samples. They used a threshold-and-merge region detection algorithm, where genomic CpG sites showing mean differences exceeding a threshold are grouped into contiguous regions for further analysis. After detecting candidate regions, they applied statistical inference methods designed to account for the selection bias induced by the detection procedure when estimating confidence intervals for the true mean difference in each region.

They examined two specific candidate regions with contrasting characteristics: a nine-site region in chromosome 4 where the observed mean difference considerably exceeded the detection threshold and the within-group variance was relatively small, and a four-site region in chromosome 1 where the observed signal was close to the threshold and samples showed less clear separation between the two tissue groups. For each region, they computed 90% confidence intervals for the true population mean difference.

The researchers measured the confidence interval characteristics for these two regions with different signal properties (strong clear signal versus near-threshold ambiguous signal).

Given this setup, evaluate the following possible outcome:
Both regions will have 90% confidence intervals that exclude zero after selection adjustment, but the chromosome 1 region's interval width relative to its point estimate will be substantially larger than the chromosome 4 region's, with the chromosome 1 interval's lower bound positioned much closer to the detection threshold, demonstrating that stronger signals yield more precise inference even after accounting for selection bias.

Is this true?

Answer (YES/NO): NO